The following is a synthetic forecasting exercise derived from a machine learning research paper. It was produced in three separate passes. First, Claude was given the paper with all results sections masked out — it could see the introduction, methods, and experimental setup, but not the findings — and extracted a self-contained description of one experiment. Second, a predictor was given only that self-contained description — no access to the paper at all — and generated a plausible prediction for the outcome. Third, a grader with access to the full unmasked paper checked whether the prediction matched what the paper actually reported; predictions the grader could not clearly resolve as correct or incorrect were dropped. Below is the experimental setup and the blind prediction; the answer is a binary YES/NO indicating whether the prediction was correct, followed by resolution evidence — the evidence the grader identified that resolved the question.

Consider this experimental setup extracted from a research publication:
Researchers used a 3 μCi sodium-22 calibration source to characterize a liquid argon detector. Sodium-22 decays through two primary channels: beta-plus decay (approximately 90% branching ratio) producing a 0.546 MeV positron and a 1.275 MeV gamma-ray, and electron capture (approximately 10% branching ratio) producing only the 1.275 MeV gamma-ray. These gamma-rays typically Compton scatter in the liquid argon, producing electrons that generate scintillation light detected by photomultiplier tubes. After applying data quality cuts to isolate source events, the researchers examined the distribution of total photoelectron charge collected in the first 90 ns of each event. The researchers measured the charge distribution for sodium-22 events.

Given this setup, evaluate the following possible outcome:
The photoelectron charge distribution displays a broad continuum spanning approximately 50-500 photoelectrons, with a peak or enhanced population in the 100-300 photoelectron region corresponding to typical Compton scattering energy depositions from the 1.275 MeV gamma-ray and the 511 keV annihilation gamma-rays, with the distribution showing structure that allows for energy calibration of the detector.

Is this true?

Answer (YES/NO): NO